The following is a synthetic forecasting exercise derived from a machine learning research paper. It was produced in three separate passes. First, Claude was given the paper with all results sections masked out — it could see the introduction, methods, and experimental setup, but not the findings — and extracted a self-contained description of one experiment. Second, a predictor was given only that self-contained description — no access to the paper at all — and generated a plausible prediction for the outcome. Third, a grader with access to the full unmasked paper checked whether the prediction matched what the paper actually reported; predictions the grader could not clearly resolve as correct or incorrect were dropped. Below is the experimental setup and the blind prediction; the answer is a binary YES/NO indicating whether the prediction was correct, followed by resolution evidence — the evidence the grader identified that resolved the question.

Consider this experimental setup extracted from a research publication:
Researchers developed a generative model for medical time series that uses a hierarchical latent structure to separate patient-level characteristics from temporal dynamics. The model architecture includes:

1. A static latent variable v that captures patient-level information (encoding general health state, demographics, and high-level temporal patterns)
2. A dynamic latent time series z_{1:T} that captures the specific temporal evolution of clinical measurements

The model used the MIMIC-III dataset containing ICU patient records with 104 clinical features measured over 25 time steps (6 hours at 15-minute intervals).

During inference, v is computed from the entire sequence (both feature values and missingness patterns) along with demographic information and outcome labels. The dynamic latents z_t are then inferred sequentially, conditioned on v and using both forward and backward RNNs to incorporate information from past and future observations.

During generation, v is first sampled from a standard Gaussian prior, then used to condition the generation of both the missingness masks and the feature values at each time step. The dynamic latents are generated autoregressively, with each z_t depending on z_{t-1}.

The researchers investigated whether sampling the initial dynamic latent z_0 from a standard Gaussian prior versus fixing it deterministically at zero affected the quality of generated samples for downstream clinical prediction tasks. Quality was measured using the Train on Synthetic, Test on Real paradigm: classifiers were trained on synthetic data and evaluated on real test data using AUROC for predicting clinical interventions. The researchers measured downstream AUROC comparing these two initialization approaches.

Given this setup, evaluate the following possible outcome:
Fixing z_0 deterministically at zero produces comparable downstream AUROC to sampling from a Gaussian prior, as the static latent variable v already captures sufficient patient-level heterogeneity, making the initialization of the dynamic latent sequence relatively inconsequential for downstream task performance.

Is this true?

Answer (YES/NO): NO